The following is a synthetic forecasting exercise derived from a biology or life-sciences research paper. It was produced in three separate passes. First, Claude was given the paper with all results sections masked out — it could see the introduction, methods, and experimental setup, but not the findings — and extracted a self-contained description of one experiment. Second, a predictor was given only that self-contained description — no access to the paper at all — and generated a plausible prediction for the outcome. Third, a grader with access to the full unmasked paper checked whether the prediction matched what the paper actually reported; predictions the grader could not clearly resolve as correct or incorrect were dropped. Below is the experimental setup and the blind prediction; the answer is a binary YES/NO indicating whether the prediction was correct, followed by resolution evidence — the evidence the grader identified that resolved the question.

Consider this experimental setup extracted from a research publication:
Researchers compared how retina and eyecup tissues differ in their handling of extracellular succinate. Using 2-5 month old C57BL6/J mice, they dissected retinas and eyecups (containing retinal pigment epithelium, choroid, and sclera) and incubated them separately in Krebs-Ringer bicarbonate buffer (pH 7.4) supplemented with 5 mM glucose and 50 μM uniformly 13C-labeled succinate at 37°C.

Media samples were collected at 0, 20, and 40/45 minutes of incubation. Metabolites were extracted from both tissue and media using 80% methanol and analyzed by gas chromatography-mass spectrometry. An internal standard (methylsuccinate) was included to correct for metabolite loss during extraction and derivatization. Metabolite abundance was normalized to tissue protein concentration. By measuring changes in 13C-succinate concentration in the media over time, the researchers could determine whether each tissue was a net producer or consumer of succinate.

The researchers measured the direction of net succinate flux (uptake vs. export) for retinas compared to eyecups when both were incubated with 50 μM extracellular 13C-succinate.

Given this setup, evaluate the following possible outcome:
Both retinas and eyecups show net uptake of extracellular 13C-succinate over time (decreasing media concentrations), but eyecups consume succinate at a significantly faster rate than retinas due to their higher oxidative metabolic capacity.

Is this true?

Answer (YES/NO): NO